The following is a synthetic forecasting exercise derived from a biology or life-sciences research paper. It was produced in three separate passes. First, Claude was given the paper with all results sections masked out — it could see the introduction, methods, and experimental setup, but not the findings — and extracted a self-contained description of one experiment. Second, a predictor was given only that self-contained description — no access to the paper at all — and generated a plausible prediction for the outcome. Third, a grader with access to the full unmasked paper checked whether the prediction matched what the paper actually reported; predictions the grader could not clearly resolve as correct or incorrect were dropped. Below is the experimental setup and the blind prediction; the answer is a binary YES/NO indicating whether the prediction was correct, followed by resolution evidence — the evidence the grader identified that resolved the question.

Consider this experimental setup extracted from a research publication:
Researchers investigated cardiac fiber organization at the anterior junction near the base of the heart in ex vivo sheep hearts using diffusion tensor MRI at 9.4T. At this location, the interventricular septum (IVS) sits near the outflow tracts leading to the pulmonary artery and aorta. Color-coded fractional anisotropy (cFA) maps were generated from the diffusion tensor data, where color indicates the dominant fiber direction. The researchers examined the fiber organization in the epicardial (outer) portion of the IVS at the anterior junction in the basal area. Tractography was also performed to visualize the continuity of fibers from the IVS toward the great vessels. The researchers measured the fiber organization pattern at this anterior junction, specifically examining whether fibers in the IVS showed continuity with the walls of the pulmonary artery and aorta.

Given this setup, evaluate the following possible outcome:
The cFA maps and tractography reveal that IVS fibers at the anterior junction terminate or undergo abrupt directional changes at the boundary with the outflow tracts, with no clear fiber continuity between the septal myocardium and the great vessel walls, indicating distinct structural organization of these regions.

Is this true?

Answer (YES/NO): NO